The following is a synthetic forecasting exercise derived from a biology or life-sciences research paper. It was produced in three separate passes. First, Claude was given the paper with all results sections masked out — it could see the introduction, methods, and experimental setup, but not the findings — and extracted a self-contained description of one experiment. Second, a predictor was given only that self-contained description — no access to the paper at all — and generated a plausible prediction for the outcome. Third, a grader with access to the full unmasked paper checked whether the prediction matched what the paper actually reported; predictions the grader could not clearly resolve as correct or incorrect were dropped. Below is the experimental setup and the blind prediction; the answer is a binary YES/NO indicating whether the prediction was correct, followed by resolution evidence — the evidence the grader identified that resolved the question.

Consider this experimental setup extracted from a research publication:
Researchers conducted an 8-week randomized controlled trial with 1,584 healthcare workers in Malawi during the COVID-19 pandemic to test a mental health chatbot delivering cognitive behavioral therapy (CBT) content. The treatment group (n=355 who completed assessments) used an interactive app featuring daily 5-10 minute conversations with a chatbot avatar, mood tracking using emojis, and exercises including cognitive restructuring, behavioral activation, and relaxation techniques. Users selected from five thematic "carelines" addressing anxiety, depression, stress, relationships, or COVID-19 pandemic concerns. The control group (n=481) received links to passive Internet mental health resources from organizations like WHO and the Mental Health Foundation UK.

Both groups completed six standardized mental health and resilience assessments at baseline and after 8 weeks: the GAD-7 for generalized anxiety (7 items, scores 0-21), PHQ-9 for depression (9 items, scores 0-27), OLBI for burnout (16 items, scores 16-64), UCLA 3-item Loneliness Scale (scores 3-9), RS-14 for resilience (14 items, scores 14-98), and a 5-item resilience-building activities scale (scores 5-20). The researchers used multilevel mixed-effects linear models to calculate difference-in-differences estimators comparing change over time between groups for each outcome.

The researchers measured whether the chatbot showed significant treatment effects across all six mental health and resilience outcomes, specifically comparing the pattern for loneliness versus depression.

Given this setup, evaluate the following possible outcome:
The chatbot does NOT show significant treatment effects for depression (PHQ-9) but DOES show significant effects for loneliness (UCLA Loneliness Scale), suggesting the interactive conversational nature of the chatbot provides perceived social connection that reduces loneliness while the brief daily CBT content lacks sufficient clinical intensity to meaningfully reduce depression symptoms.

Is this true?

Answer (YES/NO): NO